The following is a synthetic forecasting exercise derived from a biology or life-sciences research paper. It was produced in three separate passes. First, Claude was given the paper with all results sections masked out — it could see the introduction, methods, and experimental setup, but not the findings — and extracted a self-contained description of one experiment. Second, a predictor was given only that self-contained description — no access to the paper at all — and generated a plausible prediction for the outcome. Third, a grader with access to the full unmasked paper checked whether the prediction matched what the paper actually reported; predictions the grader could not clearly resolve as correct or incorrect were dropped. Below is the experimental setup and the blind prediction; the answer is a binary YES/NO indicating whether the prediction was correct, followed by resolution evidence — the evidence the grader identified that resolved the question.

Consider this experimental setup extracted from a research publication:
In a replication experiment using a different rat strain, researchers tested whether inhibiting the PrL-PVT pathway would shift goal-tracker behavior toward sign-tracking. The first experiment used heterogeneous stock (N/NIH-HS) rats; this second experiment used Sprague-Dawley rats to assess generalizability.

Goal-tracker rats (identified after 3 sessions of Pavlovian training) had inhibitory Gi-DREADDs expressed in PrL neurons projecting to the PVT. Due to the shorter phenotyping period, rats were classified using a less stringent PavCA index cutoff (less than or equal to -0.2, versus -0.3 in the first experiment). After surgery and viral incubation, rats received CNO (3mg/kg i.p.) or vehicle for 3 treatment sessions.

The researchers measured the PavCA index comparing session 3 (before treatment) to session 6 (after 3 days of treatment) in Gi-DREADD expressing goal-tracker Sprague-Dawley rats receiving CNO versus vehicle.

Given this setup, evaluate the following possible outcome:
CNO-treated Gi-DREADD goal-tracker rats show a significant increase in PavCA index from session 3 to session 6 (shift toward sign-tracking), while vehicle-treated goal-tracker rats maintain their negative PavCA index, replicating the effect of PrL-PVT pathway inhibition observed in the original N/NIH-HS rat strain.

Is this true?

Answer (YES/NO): YES